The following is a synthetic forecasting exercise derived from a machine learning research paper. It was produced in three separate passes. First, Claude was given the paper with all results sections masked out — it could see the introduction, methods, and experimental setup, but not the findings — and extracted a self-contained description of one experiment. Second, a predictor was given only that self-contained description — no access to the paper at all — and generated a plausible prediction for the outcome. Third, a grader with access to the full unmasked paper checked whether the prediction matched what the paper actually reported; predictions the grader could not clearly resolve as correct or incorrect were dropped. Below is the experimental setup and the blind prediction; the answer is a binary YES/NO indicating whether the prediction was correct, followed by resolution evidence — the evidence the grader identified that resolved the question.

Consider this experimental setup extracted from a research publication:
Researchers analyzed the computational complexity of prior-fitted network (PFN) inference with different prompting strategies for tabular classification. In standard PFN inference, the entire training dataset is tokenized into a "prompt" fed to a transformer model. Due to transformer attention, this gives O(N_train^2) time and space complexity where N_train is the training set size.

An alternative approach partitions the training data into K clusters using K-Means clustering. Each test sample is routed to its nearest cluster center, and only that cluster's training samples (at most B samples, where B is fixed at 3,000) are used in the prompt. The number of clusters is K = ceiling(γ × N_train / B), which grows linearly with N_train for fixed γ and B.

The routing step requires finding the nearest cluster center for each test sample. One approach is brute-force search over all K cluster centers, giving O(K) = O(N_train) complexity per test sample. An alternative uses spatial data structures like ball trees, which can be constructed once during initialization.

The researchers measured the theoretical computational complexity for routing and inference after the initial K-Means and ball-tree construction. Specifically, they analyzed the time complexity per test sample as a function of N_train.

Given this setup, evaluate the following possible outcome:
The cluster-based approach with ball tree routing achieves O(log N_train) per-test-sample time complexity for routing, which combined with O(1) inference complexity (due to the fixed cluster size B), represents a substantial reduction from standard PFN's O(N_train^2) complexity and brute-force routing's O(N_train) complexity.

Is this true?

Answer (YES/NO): YES